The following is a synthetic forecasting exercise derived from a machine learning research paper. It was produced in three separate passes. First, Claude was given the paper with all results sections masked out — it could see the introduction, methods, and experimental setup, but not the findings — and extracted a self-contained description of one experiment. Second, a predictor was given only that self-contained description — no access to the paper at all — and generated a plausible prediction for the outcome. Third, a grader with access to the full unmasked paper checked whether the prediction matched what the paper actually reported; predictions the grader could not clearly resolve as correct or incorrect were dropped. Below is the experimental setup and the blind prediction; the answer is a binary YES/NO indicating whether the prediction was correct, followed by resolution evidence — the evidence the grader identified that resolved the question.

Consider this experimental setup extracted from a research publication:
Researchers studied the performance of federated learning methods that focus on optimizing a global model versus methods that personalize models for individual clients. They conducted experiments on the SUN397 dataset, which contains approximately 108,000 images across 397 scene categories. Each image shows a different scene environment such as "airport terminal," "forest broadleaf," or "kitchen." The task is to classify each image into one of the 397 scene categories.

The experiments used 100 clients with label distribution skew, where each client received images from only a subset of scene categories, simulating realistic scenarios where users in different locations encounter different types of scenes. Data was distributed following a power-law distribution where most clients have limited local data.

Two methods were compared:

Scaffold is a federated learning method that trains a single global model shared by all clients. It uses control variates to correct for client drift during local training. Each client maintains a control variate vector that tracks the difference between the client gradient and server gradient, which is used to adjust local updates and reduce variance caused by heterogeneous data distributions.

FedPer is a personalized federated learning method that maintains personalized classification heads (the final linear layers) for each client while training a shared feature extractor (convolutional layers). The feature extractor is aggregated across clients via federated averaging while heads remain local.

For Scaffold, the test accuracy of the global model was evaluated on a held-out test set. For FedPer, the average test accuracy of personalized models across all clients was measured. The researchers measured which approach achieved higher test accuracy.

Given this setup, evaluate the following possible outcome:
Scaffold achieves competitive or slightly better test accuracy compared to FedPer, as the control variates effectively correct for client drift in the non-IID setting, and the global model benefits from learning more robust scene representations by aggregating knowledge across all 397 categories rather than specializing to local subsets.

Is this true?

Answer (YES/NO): NO